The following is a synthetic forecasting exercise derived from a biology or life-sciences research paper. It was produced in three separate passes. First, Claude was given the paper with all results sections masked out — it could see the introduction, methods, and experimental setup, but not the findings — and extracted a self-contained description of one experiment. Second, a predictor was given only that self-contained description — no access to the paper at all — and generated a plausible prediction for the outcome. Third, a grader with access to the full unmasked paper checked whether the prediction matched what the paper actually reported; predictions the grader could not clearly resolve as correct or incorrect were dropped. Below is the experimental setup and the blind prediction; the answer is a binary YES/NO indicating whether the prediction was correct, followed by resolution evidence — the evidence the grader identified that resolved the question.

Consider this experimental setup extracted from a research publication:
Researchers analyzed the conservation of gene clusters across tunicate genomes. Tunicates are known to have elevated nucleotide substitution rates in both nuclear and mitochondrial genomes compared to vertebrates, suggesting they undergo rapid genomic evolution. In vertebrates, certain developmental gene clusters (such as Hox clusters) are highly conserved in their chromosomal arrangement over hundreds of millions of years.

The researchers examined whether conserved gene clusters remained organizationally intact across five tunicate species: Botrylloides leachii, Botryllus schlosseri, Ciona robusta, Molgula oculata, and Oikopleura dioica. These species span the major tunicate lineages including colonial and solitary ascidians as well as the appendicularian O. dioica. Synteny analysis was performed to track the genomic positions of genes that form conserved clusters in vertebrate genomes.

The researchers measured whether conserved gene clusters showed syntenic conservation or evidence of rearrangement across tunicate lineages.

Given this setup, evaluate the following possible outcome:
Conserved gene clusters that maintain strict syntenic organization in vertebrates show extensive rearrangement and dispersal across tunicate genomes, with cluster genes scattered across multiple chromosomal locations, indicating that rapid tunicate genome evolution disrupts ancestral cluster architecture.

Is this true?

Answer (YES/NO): YES